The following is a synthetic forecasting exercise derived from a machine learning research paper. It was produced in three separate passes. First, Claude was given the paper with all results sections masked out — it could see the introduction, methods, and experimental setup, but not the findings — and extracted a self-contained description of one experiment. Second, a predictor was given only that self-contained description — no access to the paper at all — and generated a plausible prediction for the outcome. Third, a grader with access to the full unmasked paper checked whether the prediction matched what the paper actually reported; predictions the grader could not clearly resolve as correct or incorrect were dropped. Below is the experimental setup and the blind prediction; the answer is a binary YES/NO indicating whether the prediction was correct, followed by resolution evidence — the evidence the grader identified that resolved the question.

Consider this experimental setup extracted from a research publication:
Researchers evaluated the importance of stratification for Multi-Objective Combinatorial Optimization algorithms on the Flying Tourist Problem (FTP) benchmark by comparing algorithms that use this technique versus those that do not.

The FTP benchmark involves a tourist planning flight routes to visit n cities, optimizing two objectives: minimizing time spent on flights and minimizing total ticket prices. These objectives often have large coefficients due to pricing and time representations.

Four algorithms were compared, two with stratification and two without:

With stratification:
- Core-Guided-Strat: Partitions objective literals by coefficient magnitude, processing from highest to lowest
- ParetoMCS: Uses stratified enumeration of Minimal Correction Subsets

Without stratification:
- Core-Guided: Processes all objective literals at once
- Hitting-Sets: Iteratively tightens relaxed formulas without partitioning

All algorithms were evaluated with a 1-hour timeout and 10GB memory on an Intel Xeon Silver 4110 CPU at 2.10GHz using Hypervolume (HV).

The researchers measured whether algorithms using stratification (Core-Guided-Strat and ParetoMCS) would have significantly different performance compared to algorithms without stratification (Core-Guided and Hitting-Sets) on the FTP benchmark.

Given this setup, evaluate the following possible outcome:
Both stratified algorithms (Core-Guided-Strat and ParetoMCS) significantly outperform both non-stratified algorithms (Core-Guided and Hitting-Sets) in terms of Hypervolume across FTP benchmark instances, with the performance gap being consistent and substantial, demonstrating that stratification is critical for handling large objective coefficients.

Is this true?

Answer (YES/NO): YES